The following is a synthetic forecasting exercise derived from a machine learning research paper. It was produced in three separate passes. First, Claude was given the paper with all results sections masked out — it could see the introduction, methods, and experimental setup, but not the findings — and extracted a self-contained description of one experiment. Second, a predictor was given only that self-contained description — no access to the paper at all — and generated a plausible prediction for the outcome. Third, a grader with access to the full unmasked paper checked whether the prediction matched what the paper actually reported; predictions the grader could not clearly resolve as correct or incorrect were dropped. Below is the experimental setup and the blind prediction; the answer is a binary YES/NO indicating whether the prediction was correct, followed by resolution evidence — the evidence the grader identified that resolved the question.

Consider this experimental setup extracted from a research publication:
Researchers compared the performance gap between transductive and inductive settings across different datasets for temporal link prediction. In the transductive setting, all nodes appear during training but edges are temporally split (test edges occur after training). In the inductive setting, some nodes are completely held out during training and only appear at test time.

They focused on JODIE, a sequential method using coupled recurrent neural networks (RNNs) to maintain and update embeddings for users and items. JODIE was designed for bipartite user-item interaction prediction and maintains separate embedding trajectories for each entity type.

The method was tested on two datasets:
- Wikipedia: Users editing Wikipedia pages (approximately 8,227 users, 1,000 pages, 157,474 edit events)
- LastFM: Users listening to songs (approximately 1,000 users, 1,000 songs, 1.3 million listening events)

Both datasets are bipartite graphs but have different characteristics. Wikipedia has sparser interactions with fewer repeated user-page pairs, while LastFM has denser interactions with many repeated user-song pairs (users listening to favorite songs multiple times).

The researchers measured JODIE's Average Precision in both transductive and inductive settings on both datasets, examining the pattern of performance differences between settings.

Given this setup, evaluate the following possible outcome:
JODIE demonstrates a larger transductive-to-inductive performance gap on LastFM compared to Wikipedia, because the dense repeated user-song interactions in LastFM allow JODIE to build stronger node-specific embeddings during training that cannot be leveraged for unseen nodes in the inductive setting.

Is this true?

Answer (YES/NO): NO